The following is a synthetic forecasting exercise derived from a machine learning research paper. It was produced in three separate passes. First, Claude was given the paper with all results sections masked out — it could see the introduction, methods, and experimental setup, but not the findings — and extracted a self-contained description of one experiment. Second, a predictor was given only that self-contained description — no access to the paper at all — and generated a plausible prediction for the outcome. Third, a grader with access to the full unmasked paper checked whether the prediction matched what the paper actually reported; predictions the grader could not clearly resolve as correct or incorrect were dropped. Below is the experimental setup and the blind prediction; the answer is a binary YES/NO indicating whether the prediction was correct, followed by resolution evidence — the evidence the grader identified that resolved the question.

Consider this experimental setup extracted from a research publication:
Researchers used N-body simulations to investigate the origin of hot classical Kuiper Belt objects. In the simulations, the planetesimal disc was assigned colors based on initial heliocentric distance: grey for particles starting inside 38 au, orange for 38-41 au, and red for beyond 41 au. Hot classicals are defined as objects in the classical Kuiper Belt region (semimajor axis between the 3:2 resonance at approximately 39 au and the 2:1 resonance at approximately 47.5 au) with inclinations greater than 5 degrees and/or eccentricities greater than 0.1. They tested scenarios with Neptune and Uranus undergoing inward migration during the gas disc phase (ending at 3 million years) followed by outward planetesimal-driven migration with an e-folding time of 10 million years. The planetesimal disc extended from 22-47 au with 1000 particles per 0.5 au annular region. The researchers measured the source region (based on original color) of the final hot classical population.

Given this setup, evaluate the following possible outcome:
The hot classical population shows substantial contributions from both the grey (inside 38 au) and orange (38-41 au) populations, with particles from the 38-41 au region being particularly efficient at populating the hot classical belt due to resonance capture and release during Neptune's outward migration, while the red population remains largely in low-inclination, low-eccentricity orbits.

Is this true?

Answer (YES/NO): NO